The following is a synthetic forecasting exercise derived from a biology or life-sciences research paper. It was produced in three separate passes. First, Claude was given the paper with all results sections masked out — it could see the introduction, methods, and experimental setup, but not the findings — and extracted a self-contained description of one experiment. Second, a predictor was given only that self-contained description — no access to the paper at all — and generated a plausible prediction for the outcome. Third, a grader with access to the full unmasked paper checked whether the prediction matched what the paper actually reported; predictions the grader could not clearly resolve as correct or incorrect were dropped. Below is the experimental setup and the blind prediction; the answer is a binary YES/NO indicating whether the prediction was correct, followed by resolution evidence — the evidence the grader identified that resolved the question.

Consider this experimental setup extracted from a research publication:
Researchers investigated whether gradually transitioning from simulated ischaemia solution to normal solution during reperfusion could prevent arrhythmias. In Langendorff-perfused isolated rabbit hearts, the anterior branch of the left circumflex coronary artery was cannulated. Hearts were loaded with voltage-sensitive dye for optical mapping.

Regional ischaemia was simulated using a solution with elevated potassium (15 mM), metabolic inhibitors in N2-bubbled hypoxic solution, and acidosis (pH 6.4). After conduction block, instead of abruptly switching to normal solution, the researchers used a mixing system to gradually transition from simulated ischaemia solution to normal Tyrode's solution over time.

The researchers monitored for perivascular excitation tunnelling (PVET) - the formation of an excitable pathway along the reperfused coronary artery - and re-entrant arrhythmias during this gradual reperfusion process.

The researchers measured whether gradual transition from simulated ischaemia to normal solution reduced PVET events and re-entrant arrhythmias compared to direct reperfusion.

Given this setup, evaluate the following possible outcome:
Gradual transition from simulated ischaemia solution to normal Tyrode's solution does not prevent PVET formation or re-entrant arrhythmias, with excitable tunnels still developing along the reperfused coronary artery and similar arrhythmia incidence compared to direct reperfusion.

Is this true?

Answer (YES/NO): YES